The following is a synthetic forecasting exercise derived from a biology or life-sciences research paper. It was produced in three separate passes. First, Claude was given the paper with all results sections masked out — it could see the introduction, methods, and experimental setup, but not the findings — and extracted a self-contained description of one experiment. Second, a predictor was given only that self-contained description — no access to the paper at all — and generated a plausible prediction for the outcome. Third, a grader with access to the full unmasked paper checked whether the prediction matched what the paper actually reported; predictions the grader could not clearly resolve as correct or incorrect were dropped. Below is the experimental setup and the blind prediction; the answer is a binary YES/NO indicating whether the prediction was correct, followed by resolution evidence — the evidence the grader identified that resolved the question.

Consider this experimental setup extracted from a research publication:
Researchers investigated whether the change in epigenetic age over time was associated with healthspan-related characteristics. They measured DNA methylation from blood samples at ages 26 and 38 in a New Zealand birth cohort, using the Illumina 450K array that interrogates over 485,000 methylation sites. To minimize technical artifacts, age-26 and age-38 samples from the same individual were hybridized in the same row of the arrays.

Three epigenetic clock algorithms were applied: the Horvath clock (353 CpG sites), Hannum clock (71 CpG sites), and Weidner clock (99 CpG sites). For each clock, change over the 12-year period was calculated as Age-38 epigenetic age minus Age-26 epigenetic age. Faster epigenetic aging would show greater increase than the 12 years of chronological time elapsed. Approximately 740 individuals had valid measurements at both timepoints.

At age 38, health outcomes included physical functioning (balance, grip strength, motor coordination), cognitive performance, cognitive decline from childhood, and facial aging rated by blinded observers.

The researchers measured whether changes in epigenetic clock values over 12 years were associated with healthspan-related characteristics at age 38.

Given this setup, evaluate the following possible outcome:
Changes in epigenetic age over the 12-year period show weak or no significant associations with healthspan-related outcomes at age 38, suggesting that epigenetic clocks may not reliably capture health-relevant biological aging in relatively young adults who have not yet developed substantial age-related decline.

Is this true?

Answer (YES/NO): YES